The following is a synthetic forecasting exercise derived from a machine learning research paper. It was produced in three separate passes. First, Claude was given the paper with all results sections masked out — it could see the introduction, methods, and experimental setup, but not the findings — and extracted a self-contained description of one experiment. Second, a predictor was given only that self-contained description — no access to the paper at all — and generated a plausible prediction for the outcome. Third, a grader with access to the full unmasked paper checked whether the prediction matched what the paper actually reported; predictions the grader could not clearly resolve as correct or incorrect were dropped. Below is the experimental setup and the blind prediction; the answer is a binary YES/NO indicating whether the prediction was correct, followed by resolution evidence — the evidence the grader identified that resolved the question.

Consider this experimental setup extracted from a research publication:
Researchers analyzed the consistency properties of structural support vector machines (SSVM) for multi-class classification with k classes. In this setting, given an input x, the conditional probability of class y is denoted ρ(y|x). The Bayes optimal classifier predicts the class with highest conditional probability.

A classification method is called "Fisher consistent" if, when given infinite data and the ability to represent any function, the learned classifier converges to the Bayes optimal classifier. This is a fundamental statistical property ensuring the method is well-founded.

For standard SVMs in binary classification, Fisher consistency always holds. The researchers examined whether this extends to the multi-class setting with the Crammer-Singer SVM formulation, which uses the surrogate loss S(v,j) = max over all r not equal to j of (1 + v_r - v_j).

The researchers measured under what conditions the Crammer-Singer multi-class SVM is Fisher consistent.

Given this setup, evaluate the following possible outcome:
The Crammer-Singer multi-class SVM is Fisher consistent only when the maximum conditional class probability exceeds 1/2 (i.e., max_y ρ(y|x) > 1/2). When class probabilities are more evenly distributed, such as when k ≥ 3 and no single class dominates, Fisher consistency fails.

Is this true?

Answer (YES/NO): YES